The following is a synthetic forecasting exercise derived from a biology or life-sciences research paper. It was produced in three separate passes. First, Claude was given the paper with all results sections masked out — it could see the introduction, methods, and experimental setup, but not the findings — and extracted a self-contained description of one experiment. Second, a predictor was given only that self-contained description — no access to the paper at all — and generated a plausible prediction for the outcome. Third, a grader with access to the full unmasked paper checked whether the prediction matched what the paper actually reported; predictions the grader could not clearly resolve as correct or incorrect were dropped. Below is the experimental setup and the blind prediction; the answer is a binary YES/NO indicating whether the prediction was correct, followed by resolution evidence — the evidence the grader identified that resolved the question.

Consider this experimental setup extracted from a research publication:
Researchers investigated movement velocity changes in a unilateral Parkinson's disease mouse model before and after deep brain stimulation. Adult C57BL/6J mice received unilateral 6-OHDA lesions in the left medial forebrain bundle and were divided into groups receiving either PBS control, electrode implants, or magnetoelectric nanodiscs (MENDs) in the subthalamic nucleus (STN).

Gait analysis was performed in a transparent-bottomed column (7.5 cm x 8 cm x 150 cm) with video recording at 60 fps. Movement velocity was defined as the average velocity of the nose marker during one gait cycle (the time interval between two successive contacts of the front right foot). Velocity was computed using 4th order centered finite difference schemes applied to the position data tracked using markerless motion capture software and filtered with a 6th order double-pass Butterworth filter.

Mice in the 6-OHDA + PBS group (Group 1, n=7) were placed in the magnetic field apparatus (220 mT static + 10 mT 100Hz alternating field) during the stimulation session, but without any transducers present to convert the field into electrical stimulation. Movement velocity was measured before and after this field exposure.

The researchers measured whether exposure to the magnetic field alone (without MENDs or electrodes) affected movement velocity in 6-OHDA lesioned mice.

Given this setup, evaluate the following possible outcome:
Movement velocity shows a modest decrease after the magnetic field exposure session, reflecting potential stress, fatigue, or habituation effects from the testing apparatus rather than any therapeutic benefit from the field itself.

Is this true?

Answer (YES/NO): NO